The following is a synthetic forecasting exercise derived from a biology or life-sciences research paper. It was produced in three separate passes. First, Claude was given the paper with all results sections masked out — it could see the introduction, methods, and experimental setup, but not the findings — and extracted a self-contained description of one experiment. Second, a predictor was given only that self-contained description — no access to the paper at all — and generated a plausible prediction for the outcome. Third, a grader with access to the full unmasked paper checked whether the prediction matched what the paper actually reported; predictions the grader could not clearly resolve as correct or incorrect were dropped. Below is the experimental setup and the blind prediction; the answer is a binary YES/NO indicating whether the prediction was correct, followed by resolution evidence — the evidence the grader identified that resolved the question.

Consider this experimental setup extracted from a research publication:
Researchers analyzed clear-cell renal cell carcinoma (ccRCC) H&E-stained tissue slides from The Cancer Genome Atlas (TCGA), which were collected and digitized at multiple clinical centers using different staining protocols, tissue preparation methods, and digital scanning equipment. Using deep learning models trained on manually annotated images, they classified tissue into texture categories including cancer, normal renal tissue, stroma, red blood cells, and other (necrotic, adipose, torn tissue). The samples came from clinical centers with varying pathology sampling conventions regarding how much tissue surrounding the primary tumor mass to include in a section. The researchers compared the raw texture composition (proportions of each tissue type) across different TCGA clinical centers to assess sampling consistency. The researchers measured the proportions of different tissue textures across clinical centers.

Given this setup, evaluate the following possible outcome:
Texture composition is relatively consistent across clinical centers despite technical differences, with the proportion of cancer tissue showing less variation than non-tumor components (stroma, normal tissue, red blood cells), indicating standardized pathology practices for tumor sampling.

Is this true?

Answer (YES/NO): NO